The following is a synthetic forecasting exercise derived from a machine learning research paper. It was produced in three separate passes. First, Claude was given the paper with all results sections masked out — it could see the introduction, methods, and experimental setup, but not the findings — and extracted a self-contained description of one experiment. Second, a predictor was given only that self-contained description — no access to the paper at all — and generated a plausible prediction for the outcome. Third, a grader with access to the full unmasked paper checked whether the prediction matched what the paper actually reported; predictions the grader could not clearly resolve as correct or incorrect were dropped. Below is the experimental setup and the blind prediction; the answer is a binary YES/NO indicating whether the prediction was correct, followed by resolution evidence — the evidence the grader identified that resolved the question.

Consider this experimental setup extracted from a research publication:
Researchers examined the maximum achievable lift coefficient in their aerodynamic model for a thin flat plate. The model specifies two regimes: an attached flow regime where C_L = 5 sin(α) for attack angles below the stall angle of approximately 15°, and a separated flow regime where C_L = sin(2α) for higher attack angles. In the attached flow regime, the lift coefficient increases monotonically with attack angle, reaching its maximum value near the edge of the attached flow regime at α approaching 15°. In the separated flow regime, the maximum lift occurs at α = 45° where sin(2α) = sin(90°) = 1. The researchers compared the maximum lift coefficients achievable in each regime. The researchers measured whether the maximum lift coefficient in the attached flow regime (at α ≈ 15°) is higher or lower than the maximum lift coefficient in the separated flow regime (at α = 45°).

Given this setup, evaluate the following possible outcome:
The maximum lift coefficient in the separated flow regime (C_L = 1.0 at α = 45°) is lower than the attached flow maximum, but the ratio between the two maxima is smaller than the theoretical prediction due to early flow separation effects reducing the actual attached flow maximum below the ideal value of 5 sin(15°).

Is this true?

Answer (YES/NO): NO